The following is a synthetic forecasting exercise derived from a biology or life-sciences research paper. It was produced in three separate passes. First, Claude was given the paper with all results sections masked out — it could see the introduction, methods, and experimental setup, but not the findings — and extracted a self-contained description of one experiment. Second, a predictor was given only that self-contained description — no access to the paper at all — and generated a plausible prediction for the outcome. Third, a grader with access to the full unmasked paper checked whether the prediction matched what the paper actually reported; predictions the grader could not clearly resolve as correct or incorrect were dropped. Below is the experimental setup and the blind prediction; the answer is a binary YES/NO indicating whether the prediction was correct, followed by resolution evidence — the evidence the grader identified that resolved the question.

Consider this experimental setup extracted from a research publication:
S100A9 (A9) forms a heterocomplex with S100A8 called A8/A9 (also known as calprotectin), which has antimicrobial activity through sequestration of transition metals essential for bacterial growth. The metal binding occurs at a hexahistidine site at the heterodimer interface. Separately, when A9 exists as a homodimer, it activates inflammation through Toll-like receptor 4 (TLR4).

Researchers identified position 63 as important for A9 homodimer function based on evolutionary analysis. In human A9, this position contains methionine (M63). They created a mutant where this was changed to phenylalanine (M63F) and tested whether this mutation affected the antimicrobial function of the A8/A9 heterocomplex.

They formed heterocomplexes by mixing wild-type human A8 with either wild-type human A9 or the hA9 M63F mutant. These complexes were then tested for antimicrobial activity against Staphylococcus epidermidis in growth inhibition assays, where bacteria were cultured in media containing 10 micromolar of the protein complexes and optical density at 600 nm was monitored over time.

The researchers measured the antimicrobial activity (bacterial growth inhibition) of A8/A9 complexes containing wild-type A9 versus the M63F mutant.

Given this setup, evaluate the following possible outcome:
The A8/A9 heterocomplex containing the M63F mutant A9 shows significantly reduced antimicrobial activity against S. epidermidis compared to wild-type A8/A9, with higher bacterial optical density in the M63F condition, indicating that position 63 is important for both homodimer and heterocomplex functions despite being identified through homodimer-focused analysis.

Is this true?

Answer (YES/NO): NO